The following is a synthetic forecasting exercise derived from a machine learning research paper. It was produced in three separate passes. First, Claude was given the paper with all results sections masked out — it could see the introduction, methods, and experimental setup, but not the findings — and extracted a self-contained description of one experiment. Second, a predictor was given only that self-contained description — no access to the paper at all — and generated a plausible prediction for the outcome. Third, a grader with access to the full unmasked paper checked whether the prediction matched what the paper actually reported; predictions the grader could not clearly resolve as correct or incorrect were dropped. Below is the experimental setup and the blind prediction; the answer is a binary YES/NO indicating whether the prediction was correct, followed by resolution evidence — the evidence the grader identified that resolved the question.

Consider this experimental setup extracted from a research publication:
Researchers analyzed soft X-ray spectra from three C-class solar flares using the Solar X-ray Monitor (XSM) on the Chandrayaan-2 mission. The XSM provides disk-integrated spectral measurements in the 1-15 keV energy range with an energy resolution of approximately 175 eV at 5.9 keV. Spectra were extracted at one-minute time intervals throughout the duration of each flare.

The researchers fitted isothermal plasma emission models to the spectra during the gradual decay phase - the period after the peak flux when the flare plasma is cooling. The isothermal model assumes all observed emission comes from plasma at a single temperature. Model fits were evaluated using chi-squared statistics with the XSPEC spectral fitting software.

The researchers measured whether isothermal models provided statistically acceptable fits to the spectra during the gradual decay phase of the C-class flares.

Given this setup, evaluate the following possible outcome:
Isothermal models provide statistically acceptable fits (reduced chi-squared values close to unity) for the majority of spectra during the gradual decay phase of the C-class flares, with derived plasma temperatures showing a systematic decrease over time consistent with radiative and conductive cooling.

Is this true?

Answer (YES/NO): YES